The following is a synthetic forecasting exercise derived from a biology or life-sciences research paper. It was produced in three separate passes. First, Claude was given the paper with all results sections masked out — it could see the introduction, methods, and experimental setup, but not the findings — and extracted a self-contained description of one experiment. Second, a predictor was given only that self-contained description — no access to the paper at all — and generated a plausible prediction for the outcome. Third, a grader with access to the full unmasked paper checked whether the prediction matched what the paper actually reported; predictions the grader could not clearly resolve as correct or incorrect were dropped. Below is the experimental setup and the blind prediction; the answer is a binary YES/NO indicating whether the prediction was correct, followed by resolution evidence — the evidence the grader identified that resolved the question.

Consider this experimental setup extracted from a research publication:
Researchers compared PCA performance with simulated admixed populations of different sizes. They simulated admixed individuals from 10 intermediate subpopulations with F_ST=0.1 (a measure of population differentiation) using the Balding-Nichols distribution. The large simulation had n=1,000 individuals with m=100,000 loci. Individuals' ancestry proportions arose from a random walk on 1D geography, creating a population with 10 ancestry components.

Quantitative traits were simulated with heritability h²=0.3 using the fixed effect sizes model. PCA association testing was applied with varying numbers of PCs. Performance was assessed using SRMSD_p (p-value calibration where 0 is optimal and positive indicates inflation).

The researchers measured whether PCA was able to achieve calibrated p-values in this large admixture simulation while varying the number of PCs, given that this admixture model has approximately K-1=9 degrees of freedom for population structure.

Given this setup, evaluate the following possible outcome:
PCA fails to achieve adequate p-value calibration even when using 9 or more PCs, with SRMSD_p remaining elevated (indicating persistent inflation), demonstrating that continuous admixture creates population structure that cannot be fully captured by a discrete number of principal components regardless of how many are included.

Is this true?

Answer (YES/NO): NO